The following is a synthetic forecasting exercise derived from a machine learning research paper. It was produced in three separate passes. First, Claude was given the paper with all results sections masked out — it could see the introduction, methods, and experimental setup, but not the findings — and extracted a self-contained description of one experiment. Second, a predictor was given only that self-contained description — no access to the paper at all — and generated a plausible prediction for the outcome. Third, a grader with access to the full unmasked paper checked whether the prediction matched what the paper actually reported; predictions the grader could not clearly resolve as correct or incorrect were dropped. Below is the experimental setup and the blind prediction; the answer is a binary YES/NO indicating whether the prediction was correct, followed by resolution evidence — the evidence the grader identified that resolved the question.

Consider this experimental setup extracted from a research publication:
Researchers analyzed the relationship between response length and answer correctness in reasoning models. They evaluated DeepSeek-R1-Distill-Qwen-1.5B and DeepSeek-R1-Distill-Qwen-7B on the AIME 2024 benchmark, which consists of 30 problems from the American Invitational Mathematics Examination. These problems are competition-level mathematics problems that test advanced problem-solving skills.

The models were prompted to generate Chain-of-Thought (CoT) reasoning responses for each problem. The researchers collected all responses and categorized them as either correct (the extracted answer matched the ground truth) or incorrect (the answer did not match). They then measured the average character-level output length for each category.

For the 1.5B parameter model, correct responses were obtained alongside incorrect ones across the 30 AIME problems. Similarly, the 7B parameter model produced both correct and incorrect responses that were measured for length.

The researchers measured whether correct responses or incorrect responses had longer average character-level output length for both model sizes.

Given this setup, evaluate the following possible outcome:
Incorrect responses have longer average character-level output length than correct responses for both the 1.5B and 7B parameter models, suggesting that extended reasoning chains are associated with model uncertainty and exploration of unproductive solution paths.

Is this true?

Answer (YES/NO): YES